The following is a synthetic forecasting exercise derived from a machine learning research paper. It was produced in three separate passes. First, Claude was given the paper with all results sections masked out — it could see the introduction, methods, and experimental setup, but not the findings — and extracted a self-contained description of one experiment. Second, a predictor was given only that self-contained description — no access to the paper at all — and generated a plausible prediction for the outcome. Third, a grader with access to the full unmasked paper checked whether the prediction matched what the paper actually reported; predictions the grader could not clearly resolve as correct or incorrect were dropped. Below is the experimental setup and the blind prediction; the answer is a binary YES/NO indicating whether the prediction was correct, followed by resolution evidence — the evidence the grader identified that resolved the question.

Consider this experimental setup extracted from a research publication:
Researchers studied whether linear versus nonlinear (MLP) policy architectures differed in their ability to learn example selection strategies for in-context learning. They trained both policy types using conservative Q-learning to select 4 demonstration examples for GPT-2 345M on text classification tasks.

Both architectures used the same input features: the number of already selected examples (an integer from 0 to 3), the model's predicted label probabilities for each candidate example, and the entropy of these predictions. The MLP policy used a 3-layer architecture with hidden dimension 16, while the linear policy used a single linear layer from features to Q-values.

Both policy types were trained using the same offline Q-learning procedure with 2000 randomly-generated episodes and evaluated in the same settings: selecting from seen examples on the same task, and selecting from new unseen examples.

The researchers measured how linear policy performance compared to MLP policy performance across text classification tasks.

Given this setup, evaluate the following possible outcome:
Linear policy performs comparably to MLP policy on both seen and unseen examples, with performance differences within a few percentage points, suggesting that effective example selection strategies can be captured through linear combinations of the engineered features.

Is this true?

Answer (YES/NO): NO